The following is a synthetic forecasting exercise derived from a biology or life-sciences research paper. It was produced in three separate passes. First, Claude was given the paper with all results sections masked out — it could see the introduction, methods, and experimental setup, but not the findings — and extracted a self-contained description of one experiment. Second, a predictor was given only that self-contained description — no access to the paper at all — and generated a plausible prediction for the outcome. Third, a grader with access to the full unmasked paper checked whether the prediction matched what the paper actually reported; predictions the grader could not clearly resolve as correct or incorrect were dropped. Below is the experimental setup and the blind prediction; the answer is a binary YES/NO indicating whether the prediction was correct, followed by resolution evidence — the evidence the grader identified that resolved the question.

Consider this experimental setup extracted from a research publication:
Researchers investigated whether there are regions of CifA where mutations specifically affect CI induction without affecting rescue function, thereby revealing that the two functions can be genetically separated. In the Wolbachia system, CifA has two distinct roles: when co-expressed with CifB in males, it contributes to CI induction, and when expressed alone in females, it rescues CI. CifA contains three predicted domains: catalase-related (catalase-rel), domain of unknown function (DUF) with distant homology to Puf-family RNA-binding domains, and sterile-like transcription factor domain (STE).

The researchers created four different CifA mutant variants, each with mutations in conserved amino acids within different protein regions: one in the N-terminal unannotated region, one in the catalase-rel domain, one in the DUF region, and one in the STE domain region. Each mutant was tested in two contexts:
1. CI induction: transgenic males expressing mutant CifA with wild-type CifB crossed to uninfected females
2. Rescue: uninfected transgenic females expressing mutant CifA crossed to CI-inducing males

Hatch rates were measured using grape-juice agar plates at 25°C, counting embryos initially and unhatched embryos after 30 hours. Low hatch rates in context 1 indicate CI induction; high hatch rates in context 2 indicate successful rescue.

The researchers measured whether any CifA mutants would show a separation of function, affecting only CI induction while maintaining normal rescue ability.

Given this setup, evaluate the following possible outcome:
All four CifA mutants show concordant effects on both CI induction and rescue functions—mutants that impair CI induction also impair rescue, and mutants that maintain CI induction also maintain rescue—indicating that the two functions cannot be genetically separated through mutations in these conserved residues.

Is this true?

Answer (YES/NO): NO